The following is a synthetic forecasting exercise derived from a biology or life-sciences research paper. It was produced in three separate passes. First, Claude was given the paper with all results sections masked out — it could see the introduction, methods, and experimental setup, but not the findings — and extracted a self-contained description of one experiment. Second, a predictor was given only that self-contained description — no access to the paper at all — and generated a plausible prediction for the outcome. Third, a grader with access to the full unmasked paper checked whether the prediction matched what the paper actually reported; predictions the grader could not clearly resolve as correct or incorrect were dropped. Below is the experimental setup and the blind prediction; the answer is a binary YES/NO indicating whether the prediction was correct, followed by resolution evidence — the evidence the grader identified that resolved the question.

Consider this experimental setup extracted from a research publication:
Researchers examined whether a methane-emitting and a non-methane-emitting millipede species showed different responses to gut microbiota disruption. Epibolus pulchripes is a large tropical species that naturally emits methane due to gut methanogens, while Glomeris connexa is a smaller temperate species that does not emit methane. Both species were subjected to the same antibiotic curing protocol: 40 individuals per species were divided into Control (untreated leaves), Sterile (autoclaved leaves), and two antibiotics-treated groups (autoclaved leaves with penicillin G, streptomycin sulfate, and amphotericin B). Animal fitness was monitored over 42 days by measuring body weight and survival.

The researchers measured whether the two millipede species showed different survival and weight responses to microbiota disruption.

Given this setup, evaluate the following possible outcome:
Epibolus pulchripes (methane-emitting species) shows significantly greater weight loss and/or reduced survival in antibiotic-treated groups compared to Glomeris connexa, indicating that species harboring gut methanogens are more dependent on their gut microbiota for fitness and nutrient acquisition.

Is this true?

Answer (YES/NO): NO